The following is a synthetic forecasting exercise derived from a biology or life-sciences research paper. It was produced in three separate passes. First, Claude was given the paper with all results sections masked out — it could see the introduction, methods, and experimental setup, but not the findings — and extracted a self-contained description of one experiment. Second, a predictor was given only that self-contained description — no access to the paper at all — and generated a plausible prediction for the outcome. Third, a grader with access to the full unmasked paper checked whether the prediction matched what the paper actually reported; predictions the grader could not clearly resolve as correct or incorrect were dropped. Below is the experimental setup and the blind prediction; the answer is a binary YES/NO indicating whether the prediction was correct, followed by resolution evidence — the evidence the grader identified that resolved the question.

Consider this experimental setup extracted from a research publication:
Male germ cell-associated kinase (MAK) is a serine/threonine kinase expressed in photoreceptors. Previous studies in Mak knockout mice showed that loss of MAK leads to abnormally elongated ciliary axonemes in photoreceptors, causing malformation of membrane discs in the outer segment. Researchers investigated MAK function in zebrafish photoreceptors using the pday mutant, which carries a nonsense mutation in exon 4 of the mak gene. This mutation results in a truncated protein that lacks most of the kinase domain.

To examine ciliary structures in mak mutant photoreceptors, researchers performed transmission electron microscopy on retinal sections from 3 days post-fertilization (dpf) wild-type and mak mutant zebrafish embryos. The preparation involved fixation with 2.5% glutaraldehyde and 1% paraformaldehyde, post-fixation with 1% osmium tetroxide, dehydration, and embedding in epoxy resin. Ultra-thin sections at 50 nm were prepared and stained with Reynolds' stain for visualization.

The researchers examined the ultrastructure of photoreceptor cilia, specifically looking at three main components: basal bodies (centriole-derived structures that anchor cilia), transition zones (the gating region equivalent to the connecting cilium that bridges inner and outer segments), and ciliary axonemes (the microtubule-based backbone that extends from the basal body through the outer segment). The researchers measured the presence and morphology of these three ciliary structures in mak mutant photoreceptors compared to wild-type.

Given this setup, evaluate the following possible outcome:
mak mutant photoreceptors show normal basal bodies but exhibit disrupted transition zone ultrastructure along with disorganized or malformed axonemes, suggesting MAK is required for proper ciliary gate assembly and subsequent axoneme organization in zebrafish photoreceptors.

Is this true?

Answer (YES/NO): NO